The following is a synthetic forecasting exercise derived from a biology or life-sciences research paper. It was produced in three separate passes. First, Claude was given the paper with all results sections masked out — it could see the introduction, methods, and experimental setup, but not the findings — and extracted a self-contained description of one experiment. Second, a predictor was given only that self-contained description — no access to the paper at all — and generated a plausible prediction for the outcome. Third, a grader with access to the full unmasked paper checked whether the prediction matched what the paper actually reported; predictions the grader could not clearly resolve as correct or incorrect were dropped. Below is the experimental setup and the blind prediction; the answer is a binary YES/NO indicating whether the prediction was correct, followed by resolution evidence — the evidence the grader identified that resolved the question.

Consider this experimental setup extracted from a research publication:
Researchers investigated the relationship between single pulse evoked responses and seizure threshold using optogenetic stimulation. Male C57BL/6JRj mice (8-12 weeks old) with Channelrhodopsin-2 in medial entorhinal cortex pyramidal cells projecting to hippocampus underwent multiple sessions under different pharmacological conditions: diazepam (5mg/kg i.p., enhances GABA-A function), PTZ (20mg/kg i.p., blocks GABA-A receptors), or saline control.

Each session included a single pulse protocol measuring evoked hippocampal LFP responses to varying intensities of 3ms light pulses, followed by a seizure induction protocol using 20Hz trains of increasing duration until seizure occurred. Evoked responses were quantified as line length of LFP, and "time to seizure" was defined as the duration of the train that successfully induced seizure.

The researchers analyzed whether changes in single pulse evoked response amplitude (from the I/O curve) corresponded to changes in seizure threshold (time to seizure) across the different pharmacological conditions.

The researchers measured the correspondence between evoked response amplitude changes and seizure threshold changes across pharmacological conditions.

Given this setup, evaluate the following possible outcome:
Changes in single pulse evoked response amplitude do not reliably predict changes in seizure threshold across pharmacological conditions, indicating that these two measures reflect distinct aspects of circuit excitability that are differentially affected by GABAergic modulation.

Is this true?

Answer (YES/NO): NO